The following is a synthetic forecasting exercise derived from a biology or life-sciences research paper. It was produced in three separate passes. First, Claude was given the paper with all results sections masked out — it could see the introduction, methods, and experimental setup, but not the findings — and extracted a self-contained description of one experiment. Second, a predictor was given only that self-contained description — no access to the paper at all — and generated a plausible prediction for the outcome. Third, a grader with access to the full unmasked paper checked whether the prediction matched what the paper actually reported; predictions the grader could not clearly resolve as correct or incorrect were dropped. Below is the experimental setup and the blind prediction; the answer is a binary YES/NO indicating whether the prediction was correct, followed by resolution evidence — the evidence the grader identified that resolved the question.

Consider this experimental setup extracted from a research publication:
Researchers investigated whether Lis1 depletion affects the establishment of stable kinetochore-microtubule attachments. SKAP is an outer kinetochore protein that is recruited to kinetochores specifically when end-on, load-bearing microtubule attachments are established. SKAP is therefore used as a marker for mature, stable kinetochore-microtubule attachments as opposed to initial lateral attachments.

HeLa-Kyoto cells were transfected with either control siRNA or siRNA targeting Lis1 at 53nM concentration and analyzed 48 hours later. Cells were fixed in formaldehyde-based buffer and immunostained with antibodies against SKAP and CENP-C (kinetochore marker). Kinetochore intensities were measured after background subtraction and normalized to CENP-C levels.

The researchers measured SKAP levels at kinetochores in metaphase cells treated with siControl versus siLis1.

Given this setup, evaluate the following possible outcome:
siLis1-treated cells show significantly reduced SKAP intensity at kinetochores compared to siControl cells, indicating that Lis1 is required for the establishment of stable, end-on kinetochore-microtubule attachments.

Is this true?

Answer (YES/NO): NO